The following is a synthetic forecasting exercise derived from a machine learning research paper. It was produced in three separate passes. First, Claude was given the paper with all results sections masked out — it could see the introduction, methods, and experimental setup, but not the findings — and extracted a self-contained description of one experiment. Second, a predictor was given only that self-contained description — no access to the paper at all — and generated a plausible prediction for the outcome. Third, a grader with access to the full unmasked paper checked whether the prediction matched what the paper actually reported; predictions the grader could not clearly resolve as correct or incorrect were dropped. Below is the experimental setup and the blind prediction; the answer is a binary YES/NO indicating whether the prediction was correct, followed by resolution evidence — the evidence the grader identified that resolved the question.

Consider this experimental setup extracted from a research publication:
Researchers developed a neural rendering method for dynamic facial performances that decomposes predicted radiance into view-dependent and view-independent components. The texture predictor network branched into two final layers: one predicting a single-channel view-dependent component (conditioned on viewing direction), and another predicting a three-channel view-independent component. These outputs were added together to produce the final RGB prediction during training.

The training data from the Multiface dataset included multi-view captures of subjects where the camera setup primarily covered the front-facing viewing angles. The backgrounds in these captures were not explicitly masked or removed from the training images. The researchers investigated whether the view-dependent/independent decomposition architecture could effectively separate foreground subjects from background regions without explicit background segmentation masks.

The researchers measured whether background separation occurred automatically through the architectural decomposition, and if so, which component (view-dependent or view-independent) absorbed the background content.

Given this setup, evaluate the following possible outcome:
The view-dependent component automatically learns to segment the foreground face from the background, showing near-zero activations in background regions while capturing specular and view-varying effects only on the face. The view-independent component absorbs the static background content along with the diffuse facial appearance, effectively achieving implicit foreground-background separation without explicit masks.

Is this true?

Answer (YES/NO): NO